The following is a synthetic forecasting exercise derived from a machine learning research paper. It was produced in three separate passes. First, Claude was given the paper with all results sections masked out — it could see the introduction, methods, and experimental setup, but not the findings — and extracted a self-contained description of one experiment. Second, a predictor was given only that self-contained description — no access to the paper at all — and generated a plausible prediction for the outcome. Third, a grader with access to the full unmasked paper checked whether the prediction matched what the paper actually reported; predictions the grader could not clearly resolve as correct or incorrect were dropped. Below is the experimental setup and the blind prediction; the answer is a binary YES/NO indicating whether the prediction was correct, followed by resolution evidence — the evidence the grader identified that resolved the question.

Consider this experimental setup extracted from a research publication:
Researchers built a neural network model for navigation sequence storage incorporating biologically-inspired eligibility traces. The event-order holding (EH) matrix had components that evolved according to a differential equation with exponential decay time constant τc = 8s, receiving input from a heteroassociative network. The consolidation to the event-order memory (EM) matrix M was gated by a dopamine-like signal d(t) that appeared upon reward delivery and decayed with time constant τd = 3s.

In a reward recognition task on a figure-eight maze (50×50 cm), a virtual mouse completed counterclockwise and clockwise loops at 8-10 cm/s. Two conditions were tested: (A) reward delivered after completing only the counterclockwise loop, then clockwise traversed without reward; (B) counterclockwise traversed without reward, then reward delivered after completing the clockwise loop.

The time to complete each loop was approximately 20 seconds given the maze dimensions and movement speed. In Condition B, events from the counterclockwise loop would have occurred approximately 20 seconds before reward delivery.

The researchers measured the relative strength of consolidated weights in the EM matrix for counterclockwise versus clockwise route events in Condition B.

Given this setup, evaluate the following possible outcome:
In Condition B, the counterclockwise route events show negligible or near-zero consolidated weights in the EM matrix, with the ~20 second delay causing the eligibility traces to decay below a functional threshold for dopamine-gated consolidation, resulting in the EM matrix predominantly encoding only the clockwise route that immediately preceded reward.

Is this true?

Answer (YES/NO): NO